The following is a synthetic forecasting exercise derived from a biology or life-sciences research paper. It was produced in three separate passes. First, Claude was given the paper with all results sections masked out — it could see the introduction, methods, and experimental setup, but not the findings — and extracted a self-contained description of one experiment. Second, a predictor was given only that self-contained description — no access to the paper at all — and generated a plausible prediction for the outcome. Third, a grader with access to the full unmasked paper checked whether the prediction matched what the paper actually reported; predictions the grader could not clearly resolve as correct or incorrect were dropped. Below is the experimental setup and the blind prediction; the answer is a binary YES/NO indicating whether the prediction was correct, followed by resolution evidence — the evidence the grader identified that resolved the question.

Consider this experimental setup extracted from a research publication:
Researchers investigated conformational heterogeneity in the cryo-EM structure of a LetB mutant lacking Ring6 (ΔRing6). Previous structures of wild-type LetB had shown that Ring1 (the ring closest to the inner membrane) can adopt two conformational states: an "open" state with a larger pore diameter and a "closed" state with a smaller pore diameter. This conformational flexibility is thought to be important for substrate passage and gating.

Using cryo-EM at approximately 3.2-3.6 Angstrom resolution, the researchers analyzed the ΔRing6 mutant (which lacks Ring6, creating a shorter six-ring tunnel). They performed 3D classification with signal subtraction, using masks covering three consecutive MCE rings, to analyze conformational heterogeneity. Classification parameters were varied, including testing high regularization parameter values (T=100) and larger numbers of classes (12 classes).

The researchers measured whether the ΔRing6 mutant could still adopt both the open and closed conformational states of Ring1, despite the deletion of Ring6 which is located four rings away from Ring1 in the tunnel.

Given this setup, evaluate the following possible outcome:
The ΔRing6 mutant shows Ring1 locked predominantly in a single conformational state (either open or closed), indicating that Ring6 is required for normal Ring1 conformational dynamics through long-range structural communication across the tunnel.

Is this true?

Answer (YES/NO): NO